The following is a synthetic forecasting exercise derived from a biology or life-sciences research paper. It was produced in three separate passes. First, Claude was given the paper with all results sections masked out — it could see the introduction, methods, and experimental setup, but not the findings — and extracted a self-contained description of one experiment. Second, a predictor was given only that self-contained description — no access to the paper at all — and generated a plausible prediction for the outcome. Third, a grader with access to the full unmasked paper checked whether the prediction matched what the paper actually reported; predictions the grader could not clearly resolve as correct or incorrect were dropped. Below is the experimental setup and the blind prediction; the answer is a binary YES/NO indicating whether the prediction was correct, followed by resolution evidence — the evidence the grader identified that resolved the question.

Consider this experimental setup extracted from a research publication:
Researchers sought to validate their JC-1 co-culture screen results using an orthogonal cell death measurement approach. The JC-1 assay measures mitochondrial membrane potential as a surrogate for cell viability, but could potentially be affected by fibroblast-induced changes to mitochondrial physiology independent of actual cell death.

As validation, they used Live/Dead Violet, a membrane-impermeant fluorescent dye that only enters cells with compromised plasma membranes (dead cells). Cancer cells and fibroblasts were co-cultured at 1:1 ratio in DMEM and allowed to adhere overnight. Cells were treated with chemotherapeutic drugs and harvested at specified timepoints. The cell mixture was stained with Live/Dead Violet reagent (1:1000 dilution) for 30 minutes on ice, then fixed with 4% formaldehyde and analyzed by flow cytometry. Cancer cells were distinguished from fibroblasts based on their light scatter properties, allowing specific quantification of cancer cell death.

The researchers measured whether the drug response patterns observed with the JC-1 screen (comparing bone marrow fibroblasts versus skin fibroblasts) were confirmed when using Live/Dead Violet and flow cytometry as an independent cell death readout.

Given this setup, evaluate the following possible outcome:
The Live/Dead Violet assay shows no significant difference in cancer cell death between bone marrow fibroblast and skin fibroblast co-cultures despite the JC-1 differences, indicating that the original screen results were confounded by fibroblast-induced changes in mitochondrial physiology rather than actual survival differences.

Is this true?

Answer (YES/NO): NO